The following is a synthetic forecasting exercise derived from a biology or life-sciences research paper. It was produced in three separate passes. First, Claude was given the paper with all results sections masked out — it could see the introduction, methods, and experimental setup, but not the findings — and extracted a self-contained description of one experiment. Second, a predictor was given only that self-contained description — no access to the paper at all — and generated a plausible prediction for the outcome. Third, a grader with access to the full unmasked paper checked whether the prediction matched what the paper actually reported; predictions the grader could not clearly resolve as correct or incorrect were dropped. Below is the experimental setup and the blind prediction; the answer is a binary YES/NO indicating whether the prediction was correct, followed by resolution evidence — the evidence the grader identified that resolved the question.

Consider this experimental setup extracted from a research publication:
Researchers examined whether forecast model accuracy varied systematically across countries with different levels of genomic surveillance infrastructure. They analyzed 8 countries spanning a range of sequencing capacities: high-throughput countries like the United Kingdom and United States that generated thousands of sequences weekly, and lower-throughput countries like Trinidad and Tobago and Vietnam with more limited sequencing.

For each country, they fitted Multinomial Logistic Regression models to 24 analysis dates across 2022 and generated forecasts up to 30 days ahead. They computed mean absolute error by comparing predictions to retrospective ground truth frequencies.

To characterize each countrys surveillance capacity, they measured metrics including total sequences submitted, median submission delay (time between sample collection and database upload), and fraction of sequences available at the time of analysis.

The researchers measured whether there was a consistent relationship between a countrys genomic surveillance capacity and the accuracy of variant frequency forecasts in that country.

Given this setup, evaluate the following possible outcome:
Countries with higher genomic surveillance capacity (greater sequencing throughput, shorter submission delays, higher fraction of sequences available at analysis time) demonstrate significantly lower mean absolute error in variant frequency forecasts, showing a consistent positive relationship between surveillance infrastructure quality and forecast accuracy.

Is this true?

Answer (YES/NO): YES